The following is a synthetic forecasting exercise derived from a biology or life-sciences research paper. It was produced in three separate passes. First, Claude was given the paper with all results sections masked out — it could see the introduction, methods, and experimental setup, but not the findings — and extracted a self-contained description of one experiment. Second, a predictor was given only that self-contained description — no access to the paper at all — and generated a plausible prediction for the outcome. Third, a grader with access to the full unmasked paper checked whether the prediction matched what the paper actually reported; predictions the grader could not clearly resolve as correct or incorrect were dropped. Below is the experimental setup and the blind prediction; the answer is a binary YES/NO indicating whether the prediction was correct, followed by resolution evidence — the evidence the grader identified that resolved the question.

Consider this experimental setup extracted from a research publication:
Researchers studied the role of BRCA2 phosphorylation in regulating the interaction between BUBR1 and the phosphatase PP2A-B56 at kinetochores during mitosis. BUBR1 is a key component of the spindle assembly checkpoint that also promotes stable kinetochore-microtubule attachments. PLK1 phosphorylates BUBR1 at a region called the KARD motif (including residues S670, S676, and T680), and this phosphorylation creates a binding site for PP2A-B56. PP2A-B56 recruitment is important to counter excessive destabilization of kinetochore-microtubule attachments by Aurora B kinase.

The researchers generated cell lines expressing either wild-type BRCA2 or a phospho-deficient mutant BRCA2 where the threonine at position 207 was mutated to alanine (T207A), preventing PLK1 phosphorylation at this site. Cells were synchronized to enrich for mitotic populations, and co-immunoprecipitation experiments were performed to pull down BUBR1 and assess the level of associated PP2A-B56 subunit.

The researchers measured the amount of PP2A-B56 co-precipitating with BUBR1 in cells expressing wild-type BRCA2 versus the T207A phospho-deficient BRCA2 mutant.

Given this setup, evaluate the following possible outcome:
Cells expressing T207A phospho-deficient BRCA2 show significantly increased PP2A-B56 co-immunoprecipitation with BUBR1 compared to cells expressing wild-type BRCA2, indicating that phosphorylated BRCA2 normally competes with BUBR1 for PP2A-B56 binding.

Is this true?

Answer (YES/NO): NO